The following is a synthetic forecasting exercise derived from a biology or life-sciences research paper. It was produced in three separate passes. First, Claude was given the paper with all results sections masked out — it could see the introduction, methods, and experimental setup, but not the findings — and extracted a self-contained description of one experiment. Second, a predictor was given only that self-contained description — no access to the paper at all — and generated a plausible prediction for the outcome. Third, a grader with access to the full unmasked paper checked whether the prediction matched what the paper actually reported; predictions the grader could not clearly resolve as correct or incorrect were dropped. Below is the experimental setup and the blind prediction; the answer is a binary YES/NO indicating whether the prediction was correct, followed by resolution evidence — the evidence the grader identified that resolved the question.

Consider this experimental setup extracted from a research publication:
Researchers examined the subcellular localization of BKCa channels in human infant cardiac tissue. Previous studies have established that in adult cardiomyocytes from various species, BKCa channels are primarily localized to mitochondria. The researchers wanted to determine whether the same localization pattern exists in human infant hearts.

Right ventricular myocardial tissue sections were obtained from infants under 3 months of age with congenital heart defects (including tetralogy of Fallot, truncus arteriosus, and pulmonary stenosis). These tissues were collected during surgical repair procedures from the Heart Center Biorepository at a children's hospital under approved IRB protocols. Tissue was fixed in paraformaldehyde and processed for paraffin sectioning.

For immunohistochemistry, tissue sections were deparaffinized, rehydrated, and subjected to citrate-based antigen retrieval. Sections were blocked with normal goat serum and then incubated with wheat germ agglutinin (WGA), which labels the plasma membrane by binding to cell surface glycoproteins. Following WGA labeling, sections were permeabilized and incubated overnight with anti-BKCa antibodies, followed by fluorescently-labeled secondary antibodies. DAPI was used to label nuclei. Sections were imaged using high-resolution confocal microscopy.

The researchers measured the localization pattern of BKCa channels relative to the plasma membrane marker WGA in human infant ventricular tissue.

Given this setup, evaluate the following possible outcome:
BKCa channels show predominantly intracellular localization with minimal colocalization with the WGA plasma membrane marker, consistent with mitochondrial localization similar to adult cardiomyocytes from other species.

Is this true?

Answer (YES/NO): NO